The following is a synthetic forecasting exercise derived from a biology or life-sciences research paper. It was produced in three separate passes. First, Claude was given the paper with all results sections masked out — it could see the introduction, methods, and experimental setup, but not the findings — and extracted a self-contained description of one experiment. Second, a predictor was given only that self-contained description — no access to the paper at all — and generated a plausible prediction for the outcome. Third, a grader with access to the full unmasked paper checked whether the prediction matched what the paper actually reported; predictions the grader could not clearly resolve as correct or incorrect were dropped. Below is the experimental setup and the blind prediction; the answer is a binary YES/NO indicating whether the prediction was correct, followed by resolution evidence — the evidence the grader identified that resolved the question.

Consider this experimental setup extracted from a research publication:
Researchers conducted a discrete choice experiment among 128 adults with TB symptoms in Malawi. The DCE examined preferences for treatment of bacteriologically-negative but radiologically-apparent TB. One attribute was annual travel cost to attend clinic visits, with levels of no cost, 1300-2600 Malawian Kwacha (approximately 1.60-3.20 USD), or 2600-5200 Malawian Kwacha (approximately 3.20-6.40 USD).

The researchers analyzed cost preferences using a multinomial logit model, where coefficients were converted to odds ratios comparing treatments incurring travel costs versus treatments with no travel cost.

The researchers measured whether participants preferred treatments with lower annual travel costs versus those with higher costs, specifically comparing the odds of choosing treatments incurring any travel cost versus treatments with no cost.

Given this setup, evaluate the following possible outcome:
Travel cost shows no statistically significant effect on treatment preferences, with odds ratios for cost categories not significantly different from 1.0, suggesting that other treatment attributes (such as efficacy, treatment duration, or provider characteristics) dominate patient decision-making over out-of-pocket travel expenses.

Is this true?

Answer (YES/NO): NO